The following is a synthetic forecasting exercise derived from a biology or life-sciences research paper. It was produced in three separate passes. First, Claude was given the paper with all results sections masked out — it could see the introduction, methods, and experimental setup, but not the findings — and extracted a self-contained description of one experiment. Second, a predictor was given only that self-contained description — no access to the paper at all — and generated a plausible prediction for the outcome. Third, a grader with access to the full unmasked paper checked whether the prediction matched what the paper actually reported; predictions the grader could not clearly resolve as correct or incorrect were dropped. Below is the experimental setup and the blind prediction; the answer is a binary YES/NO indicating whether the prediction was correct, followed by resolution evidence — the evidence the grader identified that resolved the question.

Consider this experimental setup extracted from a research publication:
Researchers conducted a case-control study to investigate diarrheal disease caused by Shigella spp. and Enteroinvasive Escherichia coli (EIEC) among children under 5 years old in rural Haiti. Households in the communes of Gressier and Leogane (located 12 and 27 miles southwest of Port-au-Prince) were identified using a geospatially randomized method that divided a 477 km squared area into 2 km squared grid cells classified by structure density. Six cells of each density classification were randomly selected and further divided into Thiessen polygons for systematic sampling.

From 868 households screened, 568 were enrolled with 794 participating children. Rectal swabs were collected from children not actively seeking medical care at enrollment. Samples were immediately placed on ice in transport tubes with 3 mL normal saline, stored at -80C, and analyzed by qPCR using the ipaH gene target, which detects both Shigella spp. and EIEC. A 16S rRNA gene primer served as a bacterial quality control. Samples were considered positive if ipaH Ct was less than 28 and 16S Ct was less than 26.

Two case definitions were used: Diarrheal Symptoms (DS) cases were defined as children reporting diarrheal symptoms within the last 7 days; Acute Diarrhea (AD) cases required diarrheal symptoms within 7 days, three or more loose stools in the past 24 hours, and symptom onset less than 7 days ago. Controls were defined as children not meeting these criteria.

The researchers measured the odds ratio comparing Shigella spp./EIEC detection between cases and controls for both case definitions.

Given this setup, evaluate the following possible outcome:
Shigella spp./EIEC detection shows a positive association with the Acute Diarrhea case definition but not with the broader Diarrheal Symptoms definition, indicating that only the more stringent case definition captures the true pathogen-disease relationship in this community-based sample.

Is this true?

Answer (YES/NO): NO